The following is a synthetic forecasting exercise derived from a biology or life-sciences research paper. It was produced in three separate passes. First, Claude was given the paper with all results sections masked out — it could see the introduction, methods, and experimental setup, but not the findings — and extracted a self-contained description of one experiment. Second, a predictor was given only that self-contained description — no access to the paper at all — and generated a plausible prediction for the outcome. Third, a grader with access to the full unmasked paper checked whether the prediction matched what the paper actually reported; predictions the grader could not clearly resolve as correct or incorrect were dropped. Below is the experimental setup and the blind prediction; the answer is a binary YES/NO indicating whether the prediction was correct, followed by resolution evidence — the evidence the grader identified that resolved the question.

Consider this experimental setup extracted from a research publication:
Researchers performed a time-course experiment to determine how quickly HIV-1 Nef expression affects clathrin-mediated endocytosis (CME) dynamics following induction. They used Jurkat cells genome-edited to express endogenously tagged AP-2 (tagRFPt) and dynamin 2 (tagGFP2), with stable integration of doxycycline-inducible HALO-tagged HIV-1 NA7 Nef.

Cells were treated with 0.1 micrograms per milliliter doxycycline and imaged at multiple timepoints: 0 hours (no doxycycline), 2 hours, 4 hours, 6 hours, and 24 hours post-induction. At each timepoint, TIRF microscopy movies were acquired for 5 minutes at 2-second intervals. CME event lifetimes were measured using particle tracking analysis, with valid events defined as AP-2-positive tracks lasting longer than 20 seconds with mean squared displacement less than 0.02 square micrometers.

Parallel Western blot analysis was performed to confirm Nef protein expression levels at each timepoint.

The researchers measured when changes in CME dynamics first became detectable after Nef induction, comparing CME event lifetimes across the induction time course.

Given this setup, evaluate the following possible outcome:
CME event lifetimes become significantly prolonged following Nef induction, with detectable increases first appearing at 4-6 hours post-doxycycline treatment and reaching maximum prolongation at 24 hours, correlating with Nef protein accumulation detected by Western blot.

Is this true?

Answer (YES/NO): NO